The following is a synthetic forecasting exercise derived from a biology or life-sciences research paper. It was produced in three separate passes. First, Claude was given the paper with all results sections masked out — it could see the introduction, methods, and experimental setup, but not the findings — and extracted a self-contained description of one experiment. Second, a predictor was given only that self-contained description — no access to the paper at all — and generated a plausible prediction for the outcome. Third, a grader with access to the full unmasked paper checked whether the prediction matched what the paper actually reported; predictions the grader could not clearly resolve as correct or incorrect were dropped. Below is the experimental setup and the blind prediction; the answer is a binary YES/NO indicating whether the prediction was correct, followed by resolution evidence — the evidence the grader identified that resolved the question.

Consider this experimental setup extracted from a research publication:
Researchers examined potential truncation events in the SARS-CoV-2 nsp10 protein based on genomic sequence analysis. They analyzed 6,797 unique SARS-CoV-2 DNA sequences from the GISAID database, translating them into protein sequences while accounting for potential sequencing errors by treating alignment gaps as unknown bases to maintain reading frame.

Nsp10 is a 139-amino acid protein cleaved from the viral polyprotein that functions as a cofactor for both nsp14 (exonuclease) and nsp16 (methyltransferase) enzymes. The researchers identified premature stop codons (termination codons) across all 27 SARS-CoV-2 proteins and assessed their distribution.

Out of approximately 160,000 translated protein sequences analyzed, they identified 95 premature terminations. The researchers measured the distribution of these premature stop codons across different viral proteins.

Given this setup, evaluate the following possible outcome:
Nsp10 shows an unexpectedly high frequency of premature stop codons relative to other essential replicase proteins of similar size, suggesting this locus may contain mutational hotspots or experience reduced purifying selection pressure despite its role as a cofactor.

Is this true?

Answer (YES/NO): YES